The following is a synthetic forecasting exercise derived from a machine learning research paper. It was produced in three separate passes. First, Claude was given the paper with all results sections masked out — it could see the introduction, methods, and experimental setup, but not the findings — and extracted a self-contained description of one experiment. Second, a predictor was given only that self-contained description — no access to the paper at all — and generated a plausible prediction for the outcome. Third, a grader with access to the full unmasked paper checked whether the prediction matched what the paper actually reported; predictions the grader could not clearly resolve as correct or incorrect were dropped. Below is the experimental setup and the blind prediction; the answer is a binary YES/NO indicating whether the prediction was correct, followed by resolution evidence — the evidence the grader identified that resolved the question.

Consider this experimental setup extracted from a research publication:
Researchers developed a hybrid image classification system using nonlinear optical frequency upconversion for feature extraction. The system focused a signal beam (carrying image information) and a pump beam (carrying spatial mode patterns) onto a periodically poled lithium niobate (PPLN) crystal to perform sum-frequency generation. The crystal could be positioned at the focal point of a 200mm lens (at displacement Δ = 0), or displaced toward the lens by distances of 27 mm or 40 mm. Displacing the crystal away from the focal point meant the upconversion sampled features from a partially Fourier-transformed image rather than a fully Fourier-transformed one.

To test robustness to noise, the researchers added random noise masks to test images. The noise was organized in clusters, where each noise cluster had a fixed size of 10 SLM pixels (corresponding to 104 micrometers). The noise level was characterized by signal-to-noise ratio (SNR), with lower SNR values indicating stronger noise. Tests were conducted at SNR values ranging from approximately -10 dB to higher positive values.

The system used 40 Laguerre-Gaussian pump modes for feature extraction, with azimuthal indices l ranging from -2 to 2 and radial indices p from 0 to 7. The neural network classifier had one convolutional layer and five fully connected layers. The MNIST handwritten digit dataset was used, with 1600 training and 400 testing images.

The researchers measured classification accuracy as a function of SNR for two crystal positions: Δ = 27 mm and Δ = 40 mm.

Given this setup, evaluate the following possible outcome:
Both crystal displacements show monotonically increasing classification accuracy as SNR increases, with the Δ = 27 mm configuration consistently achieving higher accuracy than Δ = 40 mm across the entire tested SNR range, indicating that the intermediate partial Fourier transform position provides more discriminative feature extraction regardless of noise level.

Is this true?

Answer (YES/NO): NO